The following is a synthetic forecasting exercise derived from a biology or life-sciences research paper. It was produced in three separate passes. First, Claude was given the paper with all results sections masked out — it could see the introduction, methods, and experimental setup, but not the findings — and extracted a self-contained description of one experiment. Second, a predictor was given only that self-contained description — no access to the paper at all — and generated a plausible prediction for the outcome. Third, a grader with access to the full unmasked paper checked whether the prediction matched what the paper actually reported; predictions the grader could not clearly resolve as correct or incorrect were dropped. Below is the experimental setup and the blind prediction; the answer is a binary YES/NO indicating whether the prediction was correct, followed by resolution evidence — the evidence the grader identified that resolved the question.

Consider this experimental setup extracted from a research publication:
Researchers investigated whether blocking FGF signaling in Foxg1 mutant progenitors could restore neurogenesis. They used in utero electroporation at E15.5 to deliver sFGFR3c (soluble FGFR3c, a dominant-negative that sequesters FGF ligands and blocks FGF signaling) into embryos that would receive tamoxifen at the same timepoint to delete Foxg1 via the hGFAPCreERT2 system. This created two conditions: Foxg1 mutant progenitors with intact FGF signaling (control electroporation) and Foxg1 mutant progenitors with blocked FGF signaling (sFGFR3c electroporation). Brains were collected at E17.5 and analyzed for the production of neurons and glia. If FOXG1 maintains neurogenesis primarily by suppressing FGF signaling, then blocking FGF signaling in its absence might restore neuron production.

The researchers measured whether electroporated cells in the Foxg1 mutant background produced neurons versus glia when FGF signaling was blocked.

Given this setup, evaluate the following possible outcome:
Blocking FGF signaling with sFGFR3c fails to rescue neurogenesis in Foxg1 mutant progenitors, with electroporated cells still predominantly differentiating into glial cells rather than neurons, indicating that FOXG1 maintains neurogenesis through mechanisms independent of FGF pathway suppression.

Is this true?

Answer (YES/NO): YES